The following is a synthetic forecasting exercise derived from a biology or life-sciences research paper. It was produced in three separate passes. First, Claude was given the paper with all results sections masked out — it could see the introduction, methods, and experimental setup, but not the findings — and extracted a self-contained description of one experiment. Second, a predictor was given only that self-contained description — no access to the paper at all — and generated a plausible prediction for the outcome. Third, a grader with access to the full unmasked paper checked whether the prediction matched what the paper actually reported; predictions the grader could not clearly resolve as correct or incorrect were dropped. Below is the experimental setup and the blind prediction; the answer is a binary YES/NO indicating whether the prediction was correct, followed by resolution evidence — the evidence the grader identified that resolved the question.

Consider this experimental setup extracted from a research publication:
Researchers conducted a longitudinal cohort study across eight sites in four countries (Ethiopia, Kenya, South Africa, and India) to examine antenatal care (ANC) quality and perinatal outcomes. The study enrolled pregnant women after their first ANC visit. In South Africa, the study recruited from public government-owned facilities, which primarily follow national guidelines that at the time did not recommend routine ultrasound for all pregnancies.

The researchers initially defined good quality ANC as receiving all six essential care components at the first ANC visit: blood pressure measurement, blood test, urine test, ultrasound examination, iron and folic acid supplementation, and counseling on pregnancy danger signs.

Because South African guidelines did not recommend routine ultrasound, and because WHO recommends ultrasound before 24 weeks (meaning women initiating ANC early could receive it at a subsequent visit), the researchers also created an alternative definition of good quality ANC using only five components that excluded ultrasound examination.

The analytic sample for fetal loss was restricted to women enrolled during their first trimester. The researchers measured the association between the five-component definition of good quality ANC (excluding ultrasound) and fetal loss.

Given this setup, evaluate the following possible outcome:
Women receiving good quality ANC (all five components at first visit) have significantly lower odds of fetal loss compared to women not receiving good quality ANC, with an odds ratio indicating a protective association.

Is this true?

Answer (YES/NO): YES